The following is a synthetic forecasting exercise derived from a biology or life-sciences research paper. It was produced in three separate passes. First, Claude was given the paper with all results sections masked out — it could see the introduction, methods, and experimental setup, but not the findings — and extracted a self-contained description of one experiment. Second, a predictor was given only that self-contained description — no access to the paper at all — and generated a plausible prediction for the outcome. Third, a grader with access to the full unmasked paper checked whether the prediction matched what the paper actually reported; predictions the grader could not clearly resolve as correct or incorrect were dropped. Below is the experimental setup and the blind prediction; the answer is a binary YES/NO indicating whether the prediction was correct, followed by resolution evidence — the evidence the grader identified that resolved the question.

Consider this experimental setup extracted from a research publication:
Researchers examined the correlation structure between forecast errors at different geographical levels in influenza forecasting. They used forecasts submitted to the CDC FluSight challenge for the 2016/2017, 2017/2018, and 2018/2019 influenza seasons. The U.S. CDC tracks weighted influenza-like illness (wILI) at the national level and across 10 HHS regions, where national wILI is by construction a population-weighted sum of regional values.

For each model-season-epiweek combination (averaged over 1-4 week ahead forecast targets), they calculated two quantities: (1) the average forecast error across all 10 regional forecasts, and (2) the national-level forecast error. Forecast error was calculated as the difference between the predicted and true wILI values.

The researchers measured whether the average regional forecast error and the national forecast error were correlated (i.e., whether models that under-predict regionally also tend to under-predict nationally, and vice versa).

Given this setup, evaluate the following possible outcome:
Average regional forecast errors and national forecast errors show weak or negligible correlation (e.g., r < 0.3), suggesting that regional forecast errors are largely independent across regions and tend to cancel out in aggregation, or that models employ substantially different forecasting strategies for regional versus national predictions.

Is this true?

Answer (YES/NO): NO